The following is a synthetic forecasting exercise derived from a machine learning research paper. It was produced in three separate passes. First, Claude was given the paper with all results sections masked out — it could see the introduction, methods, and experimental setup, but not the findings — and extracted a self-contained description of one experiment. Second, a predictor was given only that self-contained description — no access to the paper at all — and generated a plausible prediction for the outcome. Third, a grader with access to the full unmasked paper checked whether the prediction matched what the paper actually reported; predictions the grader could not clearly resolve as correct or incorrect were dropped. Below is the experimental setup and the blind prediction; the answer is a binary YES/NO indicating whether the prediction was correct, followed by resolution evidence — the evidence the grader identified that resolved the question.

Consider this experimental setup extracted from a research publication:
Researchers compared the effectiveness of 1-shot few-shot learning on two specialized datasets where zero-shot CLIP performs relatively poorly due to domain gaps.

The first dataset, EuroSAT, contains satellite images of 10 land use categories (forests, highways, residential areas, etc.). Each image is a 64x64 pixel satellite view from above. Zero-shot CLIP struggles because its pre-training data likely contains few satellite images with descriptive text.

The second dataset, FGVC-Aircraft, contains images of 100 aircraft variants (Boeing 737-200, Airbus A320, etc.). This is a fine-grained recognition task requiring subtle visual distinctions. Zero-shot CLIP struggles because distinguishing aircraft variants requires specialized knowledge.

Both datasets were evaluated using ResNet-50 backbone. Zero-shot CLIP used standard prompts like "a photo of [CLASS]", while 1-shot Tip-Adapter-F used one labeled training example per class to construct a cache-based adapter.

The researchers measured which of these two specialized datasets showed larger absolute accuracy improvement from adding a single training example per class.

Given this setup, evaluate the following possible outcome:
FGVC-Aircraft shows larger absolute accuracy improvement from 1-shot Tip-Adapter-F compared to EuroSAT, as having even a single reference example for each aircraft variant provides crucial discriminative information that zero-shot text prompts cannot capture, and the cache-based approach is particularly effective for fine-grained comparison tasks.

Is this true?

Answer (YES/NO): NO